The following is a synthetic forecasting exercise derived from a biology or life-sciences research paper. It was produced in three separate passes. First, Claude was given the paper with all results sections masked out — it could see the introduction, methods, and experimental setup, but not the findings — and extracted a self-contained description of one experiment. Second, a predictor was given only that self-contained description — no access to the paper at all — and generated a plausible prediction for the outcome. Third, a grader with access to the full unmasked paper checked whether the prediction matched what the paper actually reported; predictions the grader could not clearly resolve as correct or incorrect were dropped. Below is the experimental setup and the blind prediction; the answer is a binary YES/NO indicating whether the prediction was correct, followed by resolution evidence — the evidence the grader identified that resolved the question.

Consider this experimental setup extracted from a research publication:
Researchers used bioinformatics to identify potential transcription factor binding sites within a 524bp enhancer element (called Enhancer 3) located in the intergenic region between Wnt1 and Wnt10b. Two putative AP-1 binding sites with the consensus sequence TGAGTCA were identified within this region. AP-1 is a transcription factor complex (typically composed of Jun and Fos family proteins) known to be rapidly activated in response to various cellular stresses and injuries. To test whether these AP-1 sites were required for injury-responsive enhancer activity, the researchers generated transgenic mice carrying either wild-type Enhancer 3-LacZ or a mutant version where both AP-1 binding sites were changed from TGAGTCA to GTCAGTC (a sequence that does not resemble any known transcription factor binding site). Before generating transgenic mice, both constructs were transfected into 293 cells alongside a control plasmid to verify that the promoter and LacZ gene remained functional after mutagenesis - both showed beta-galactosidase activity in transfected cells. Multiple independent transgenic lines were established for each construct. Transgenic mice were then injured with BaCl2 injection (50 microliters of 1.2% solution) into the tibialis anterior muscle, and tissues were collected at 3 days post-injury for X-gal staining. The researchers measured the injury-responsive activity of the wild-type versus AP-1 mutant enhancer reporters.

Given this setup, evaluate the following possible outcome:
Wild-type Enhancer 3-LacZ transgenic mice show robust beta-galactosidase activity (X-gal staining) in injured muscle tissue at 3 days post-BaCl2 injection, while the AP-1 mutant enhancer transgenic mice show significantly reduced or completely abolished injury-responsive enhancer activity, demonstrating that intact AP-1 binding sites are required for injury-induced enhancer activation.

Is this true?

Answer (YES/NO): YES